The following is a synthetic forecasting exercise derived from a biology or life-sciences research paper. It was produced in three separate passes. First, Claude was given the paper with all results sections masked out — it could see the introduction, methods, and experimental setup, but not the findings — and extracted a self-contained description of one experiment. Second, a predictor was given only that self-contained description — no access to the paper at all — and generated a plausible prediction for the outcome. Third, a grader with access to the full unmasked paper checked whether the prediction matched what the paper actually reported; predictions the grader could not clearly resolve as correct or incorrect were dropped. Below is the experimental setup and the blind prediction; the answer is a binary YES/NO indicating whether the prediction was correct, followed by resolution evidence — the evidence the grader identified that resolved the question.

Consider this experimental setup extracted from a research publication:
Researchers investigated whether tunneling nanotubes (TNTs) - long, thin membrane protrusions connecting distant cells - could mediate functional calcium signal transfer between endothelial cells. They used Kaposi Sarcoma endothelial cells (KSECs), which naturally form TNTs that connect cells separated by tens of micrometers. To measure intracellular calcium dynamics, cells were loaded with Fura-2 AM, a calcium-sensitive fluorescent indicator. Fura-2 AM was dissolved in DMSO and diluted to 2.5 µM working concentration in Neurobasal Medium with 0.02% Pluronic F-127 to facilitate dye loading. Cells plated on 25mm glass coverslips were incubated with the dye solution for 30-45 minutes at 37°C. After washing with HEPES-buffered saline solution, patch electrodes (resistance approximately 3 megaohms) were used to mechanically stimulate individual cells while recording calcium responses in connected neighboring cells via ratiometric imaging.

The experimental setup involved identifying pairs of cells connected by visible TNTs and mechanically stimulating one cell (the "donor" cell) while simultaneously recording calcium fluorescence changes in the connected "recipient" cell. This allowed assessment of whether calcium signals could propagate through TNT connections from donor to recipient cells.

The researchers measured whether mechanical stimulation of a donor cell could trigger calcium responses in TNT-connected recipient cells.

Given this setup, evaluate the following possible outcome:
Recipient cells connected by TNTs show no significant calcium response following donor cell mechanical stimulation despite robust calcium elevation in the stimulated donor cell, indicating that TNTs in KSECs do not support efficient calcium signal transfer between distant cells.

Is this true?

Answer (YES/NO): NO